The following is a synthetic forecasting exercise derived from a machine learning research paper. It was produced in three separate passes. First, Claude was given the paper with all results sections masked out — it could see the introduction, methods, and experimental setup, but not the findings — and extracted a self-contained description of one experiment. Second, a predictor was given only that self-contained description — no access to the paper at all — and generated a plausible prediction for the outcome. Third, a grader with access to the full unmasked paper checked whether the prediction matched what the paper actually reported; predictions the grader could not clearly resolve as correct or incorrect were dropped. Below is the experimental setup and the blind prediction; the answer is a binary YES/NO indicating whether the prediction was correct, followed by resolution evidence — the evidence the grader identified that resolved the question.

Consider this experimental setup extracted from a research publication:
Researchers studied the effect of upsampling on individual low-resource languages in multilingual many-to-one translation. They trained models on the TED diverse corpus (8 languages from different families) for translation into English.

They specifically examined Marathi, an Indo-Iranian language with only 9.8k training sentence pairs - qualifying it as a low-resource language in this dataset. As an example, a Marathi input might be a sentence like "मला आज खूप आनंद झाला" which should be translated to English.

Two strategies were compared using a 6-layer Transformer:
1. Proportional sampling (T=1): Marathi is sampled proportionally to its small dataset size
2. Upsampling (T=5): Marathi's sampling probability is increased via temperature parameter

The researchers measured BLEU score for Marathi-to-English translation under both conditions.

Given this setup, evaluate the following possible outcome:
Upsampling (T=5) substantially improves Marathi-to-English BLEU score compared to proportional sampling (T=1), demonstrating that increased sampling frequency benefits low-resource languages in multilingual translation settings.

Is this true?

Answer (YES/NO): NO